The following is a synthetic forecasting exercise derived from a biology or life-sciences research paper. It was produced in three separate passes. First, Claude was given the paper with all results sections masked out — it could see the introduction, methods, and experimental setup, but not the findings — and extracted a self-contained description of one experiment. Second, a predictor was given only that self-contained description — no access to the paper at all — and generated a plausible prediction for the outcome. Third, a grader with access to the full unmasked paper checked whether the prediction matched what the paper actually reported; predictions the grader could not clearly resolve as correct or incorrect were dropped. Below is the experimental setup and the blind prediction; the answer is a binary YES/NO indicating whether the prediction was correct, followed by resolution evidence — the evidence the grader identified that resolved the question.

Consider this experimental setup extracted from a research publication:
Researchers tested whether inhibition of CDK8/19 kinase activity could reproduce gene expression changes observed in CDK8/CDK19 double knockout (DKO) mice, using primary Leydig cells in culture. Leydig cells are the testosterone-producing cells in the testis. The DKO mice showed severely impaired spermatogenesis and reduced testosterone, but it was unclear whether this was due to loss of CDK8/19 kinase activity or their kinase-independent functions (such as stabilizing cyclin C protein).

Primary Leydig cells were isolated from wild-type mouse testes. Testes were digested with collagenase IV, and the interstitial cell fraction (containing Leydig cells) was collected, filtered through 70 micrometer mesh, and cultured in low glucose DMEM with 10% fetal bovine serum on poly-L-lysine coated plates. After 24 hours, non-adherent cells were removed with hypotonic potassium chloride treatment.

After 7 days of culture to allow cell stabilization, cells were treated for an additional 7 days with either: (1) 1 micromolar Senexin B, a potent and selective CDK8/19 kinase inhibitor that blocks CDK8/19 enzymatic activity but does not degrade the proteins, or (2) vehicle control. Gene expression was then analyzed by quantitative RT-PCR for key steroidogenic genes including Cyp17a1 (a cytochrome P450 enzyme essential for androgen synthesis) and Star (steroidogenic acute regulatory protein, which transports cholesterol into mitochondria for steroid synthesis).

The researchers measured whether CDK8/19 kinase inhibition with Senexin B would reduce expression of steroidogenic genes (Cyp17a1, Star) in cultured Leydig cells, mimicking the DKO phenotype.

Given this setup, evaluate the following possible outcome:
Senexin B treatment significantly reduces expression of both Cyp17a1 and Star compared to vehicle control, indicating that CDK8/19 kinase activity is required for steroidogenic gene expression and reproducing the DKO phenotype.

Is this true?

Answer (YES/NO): NO